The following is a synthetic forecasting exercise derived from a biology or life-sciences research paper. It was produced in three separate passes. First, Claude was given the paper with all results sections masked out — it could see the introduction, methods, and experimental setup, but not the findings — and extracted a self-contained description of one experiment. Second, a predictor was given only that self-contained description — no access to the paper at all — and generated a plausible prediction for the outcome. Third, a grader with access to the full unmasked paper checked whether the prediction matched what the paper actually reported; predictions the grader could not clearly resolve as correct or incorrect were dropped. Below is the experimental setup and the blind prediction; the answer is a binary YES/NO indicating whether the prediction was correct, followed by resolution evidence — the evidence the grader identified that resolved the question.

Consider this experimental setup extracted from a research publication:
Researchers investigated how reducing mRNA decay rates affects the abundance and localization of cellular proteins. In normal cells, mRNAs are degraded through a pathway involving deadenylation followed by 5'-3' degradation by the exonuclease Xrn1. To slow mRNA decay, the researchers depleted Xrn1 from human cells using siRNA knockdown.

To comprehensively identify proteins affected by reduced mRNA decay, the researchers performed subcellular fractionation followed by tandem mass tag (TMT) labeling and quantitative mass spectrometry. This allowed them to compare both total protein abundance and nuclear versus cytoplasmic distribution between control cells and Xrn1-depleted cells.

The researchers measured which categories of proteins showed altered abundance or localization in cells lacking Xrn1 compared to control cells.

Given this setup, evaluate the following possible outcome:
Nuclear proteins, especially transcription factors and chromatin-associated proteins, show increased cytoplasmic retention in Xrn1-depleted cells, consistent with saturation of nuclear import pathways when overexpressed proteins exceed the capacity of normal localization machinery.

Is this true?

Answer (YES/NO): NO